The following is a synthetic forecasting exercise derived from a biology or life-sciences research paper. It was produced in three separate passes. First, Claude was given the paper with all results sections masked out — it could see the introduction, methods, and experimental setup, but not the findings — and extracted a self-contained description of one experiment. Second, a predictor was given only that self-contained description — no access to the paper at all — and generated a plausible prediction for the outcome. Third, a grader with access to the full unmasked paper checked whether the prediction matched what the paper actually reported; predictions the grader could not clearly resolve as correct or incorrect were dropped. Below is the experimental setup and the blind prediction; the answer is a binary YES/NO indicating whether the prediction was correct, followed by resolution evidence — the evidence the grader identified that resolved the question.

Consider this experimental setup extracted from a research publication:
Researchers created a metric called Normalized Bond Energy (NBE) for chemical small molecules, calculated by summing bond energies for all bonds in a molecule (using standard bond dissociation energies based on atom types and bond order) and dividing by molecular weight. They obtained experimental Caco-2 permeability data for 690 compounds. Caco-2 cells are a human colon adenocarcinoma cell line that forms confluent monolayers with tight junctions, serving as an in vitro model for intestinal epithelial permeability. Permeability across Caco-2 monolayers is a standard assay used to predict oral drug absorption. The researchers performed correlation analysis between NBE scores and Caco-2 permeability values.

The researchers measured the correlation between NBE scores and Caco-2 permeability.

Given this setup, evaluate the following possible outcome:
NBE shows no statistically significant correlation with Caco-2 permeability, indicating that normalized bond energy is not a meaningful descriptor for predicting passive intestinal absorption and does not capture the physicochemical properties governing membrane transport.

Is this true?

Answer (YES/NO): NO